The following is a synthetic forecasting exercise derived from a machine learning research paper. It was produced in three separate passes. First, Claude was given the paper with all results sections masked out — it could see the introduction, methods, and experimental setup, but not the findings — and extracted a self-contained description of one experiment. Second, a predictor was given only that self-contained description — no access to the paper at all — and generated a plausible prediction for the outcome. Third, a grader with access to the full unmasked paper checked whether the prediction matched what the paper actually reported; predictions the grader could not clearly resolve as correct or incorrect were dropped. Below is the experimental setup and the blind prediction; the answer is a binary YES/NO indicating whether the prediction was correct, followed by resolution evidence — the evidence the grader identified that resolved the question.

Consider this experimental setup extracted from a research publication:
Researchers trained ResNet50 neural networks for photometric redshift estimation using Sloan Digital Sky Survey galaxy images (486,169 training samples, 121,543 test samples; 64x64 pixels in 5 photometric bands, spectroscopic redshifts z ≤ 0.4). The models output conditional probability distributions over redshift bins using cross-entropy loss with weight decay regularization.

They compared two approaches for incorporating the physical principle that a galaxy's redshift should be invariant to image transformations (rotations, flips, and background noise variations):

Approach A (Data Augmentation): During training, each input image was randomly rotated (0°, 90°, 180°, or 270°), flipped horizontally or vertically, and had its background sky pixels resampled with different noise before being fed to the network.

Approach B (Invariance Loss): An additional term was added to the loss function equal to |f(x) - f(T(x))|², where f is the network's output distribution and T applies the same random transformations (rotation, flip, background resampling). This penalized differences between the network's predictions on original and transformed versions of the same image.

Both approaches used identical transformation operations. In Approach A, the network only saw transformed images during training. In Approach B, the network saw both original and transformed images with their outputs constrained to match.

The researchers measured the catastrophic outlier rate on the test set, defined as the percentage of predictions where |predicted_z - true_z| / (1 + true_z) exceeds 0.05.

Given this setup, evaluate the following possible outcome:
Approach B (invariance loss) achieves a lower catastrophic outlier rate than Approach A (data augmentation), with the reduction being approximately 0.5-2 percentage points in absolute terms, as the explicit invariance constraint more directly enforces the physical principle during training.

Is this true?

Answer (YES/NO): NO